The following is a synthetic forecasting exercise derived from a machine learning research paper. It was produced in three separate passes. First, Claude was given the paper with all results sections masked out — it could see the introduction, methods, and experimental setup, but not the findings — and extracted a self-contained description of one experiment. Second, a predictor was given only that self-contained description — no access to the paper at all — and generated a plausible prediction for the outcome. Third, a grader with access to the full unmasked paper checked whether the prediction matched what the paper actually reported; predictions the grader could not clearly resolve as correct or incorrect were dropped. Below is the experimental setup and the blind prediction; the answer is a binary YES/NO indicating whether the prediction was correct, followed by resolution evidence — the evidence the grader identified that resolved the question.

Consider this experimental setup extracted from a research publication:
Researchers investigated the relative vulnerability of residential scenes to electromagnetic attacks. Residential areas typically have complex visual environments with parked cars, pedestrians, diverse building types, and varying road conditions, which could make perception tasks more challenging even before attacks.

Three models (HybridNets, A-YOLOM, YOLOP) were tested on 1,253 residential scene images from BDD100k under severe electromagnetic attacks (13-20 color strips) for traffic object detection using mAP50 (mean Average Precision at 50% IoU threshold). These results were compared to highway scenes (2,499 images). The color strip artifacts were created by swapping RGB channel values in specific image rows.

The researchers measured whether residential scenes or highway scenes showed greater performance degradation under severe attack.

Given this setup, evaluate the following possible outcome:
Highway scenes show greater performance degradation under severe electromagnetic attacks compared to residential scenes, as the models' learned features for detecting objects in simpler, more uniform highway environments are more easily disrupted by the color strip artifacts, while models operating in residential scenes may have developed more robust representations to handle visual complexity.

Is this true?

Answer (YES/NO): YES